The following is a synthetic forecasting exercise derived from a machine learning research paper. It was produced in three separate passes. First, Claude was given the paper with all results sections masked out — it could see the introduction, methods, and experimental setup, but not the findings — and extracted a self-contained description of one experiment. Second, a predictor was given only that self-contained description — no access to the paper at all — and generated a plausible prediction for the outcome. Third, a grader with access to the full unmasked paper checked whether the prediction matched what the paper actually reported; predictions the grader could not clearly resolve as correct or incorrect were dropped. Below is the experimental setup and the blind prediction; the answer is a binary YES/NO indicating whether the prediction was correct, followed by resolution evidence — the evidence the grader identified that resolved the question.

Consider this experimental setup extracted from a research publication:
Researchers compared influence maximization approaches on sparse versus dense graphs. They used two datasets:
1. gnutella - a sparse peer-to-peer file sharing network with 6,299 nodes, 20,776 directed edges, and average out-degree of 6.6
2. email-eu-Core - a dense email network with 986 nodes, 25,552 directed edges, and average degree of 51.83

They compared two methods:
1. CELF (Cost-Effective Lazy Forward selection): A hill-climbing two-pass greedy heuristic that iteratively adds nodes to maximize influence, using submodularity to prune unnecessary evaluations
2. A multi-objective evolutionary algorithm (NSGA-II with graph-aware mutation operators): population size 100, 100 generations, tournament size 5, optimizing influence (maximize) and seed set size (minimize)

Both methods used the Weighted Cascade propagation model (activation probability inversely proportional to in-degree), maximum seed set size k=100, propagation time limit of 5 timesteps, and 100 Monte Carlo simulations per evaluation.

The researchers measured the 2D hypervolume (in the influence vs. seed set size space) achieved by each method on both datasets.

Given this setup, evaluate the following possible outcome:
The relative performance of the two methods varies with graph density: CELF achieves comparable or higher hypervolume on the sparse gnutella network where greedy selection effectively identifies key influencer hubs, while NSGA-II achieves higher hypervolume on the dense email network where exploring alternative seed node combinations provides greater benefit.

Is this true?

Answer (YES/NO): YES